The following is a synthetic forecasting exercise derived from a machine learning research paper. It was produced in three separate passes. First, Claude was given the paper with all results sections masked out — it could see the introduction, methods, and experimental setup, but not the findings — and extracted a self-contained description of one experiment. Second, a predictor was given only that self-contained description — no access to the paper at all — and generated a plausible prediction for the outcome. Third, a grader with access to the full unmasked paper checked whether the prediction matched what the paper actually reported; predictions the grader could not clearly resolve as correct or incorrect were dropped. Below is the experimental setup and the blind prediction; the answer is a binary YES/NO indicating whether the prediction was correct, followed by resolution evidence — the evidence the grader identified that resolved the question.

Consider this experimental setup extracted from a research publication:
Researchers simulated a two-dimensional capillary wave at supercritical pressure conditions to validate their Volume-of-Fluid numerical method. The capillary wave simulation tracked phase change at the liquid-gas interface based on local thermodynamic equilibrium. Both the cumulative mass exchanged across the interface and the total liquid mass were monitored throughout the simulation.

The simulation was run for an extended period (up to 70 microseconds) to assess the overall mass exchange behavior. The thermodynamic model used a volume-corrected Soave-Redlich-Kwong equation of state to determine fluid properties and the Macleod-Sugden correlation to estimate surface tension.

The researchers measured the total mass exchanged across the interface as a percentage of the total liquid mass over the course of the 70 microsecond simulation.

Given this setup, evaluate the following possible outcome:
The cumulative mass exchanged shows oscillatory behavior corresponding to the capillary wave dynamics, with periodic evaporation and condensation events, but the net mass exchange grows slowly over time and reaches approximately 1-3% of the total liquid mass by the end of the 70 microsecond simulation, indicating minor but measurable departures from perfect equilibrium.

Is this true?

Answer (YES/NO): NO